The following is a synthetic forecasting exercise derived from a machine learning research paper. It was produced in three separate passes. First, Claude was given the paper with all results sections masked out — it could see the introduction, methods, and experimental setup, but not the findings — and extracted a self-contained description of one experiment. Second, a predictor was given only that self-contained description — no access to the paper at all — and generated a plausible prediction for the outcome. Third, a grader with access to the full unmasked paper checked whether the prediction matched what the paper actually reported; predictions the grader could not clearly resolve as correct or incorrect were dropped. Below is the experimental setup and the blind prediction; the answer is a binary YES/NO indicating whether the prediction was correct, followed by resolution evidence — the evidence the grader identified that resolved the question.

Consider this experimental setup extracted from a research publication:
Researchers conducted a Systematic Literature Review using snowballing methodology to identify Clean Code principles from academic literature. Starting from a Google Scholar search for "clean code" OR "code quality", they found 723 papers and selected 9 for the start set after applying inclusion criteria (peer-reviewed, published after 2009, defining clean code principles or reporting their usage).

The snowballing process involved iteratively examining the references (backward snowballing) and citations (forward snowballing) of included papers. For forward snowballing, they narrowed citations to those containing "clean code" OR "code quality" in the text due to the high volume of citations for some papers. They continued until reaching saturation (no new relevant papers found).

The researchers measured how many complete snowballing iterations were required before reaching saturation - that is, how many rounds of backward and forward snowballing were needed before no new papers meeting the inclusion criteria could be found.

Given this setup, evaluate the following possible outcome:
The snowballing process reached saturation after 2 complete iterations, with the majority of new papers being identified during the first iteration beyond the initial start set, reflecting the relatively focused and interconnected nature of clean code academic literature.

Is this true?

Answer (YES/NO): NO